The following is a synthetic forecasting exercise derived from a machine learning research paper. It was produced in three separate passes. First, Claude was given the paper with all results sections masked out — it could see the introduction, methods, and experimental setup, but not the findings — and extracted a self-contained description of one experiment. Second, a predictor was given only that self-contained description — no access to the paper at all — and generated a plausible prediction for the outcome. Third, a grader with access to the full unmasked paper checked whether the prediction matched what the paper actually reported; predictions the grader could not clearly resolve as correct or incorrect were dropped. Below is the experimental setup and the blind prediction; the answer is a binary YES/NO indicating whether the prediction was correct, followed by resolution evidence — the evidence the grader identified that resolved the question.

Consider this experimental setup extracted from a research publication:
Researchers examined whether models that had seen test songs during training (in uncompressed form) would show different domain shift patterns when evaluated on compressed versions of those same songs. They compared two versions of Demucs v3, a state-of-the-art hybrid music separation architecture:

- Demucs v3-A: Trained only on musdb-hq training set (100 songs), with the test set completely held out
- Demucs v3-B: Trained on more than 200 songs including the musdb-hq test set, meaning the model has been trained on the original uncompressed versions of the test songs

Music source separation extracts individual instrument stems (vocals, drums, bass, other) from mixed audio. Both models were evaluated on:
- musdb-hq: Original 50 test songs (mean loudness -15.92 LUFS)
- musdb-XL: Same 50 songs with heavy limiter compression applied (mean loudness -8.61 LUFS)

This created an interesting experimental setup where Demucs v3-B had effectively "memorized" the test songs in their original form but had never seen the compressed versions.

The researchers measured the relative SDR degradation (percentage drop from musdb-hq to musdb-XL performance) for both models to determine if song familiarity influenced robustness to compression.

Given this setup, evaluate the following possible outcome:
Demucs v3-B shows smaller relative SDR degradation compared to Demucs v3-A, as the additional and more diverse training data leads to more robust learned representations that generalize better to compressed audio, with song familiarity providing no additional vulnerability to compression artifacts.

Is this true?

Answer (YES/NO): NO